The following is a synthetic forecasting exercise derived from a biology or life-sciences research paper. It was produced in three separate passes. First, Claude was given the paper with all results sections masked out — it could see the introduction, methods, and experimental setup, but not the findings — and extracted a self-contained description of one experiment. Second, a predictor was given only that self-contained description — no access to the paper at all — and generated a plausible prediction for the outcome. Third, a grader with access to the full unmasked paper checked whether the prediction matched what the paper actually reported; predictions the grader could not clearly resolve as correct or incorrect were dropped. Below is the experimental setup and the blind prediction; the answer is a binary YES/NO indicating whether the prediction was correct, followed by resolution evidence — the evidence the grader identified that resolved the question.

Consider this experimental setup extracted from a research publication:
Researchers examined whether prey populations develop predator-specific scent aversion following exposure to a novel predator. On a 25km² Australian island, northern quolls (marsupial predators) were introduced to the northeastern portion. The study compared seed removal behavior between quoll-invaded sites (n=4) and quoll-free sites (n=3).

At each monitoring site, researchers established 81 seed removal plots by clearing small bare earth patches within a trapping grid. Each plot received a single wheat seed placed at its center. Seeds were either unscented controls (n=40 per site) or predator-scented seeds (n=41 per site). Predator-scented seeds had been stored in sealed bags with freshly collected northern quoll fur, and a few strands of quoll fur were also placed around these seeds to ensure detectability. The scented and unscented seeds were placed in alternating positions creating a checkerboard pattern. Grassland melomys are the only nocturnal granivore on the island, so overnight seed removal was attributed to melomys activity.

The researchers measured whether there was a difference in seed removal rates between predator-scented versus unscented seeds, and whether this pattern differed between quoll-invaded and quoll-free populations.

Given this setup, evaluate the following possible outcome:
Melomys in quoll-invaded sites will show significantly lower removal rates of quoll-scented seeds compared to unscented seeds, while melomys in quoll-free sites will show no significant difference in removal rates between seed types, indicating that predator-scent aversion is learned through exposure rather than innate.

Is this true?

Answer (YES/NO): NO